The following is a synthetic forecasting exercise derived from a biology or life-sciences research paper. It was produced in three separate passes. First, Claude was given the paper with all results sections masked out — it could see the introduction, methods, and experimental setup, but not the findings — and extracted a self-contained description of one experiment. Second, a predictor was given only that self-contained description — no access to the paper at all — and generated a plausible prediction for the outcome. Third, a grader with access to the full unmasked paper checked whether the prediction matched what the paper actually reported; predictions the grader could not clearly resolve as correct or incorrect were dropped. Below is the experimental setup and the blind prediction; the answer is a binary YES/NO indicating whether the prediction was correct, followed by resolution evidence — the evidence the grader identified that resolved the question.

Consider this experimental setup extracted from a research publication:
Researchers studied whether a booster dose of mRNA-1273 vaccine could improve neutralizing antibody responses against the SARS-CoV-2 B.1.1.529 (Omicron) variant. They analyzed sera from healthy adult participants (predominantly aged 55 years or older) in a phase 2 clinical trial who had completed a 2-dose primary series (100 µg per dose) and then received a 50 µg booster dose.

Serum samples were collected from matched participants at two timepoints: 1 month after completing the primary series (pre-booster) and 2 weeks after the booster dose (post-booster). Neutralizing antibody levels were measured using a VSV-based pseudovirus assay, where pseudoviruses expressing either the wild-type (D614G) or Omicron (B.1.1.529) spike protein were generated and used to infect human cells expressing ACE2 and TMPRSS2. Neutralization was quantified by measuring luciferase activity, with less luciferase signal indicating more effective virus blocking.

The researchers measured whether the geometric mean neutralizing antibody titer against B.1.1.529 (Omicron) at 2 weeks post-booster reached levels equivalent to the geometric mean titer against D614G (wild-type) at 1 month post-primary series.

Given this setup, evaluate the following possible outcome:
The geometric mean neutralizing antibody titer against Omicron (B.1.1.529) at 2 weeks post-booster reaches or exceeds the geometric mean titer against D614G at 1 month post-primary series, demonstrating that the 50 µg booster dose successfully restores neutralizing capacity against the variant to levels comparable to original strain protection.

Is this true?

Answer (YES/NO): NO